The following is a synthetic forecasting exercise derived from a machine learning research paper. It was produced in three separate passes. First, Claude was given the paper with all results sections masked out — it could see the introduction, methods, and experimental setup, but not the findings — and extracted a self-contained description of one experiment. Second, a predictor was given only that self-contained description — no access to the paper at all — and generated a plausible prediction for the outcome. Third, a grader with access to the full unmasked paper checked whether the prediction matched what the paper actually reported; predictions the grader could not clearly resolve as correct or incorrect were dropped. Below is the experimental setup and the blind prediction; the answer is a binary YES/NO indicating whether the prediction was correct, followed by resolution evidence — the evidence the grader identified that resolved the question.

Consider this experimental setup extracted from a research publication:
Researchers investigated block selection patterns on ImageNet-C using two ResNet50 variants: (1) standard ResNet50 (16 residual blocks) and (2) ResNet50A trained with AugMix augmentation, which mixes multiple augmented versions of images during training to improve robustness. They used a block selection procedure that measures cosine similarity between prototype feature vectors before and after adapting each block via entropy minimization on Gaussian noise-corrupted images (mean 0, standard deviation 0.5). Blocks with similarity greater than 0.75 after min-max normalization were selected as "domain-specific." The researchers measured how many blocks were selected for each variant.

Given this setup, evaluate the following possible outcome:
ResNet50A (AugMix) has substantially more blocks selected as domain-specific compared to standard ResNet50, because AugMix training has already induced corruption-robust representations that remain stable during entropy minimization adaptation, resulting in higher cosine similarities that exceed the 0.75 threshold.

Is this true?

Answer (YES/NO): YES